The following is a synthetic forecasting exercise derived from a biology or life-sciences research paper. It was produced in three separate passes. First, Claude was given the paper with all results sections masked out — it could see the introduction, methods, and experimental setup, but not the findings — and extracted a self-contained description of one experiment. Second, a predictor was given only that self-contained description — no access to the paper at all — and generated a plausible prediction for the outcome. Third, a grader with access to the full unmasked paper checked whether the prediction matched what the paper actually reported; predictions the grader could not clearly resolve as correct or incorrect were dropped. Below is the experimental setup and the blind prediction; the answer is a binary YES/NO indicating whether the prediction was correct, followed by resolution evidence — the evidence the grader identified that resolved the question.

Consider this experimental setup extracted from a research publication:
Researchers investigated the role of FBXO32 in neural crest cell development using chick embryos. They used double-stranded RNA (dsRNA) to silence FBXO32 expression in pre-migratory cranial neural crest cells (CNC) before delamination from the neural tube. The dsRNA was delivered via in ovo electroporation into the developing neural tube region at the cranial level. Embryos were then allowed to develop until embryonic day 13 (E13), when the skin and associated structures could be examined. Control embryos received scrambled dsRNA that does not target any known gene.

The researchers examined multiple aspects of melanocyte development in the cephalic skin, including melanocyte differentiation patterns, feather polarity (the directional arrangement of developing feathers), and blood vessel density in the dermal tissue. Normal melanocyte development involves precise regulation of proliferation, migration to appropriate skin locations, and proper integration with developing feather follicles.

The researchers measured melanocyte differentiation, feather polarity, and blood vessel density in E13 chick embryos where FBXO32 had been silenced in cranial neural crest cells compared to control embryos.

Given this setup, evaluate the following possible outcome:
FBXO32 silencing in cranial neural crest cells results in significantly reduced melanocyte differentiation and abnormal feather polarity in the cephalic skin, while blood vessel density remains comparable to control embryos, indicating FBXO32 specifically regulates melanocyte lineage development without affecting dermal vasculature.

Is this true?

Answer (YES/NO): NO